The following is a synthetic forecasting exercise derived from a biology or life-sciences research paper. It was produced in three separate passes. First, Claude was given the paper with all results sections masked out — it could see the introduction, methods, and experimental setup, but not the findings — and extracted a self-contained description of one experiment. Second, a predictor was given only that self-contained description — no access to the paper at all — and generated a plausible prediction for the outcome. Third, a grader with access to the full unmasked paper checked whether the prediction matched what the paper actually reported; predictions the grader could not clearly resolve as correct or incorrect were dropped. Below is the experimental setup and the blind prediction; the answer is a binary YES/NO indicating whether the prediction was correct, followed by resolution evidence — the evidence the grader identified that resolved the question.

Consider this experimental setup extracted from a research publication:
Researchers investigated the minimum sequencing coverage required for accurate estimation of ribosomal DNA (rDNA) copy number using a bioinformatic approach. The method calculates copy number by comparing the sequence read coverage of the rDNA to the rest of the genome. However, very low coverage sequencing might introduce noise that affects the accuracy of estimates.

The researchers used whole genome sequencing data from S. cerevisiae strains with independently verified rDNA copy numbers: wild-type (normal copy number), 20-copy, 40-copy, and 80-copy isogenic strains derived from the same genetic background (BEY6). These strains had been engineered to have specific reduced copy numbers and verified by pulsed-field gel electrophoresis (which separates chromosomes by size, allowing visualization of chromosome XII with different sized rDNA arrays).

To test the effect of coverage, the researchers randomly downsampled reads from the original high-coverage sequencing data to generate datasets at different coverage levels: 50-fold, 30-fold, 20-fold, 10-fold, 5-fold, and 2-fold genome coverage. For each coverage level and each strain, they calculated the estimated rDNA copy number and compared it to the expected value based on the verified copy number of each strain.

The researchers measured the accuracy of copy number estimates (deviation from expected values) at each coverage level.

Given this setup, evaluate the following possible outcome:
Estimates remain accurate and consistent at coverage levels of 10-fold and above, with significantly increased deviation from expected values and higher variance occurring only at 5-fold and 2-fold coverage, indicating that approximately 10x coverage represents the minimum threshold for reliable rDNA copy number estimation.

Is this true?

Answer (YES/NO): NO